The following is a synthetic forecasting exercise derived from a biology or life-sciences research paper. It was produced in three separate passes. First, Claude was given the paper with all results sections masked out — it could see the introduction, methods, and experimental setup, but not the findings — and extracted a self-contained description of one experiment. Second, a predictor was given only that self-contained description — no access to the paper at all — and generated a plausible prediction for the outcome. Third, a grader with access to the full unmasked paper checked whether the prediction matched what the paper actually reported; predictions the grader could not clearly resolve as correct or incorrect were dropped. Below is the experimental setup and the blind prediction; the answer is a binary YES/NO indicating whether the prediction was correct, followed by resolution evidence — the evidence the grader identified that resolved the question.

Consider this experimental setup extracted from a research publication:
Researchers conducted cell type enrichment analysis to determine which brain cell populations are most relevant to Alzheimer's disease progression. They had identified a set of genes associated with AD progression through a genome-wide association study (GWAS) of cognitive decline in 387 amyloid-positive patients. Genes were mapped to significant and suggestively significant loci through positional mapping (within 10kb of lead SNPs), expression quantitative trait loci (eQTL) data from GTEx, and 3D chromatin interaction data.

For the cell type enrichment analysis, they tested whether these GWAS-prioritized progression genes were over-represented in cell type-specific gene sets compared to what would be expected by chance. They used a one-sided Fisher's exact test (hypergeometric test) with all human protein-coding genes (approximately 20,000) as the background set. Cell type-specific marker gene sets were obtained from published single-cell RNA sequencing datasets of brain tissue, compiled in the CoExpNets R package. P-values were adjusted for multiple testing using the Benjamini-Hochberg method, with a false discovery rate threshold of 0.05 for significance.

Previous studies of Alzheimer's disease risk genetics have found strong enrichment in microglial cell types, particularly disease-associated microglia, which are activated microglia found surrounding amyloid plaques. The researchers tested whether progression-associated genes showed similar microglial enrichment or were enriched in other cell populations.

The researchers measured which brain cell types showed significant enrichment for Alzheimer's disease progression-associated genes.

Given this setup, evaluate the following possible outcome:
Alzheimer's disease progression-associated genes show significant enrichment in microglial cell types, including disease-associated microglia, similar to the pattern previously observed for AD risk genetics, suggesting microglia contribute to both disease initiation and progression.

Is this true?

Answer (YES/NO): NO